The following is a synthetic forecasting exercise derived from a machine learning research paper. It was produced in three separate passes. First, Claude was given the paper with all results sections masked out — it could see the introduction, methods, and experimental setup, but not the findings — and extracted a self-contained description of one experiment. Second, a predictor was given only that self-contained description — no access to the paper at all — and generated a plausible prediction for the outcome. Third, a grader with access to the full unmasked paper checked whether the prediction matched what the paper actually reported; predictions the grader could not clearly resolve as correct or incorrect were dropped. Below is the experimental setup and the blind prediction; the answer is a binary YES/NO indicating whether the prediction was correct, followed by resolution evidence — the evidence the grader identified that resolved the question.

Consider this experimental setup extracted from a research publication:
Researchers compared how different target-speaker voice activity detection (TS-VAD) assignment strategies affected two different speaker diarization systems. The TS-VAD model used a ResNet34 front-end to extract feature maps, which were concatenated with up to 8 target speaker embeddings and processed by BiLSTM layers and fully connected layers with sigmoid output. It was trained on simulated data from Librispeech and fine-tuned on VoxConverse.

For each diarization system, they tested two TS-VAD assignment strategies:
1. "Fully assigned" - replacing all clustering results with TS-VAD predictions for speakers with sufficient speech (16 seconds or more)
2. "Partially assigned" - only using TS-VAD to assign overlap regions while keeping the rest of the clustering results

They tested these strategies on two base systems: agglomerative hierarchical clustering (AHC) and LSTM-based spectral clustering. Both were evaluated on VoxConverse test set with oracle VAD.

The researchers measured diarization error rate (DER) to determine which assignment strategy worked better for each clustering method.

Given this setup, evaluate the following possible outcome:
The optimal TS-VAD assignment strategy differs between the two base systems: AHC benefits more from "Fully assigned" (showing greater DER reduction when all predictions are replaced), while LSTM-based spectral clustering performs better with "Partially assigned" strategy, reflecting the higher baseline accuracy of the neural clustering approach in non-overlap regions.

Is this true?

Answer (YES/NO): NO